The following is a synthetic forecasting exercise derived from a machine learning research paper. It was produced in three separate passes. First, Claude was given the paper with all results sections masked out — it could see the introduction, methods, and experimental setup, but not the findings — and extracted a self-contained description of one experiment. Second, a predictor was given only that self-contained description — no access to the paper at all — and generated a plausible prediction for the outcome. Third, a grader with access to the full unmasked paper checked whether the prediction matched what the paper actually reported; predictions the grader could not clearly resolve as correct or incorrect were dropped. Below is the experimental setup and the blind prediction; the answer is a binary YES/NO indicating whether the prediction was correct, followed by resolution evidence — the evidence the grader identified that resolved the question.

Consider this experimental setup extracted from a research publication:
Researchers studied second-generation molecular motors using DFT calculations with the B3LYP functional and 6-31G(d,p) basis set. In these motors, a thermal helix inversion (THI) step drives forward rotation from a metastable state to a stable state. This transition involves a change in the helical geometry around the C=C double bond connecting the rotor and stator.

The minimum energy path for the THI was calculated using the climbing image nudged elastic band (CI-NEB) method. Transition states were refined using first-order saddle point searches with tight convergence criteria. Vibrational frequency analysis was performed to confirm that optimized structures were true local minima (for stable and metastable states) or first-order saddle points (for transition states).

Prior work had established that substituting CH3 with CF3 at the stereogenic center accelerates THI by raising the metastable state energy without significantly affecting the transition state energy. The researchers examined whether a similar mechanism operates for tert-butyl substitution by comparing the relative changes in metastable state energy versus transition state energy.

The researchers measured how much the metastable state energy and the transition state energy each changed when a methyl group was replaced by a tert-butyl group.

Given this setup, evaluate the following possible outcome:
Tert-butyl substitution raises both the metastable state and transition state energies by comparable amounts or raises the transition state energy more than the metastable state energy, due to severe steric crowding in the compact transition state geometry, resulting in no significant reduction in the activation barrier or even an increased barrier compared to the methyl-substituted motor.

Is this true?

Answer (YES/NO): NO